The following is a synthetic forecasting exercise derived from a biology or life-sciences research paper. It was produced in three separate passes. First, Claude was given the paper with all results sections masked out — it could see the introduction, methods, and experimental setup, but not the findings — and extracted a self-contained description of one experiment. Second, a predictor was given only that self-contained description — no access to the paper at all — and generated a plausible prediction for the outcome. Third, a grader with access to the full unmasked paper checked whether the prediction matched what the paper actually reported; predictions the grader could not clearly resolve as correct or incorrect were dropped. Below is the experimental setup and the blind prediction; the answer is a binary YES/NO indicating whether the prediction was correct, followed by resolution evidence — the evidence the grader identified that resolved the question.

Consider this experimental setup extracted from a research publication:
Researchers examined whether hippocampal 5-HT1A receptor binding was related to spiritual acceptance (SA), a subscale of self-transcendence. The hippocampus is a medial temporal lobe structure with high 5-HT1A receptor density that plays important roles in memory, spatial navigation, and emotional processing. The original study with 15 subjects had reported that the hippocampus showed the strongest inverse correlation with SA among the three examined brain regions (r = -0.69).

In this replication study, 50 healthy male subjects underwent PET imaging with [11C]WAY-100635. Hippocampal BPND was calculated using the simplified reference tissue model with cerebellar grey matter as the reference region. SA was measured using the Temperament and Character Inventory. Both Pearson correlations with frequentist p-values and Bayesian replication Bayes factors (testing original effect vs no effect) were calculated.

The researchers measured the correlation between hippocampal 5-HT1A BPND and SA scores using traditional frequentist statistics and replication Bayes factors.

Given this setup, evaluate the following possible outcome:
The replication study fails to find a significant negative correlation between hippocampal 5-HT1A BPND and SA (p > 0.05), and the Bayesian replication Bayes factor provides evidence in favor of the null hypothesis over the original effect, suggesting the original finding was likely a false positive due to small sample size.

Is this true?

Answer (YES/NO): YES